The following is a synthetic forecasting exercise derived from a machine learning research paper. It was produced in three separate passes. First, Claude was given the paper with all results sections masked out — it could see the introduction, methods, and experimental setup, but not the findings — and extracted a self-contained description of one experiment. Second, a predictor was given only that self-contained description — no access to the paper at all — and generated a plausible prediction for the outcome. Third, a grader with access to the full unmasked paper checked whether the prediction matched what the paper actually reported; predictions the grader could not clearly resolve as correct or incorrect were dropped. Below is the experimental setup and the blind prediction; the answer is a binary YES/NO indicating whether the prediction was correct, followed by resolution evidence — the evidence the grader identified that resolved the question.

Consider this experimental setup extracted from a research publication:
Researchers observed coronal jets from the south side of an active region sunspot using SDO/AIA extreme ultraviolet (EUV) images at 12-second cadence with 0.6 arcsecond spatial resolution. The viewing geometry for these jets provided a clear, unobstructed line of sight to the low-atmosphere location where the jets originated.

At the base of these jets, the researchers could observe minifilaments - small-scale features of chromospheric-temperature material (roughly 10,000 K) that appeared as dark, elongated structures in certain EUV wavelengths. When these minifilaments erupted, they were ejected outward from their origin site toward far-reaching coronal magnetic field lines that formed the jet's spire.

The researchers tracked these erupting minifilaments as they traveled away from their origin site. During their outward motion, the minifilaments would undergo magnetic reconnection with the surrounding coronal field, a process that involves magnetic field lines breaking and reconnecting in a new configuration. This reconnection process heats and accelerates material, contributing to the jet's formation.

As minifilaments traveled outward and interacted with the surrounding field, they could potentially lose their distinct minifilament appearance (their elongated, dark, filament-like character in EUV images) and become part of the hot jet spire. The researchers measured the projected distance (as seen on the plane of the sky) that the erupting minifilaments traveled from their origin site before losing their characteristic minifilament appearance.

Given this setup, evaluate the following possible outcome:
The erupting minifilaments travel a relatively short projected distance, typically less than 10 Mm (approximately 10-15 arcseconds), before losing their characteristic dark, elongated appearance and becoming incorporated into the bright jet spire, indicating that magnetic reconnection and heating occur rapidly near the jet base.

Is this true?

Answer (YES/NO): YES